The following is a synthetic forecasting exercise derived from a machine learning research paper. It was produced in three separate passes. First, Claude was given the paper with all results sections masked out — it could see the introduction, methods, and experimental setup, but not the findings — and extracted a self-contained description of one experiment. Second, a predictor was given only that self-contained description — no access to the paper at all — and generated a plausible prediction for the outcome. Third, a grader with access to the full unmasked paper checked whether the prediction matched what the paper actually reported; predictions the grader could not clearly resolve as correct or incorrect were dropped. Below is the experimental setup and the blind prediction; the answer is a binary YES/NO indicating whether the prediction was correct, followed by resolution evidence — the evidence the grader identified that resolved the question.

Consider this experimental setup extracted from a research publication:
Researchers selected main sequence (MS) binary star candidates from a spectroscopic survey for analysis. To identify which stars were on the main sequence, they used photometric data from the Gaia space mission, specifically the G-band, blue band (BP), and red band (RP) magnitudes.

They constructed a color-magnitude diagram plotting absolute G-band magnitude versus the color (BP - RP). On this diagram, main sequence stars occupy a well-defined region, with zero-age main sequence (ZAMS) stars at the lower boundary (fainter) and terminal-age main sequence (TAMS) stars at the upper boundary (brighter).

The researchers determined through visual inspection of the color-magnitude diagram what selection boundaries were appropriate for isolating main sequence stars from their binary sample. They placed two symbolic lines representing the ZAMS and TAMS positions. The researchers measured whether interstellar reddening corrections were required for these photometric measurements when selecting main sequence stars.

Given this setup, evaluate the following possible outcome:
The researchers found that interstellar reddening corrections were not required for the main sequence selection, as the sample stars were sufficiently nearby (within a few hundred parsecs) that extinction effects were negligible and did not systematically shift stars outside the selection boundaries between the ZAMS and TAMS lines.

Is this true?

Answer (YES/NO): NO